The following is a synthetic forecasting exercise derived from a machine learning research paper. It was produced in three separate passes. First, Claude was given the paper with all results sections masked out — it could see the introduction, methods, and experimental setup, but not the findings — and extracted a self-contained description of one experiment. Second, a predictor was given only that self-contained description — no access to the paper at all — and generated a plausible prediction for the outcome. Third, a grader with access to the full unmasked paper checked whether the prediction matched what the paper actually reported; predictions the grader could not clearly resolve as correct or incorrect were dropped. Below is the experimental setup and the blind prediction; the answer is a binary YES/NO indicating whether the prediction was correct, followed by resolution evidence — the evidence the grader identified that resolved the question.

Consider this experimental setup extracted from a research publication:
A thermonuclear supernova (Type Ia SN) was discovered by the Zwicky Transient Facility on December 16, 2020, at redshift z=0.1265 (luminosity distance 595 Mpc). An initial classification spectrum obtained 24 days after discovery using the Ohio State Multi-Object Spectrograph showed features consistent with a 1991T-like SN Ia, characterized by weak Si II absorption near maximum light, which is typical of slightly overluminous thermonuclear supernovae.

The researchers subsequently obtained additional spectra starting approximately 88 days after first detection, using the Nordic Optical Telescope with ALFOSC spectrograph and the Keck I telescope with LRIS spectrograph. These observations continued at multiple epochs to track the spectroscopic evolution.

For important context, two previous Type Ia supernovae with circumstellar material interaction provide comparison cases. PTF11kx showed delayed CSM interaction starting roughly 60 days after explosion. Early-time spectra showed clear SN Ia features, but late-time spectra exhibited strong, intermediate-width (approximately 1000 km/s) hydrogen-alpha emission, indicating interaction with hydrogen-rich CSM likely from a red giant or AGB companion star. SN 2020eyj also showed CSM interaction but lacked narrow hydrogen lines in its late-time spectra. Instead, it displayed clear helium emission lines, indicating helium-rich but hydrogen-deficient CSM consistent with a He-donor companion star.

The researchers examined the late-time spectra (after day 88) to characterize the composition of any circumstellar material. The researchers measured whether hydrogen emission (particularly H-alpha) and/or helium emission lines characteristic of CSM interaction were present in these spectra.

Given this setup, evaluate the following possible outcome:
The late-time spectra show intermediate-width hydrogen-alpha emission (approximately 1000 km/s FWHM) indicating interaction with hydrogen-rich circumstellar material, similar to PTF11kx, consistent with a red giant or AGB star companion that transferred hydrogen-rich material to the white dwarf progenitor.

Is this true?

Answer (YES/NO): NO